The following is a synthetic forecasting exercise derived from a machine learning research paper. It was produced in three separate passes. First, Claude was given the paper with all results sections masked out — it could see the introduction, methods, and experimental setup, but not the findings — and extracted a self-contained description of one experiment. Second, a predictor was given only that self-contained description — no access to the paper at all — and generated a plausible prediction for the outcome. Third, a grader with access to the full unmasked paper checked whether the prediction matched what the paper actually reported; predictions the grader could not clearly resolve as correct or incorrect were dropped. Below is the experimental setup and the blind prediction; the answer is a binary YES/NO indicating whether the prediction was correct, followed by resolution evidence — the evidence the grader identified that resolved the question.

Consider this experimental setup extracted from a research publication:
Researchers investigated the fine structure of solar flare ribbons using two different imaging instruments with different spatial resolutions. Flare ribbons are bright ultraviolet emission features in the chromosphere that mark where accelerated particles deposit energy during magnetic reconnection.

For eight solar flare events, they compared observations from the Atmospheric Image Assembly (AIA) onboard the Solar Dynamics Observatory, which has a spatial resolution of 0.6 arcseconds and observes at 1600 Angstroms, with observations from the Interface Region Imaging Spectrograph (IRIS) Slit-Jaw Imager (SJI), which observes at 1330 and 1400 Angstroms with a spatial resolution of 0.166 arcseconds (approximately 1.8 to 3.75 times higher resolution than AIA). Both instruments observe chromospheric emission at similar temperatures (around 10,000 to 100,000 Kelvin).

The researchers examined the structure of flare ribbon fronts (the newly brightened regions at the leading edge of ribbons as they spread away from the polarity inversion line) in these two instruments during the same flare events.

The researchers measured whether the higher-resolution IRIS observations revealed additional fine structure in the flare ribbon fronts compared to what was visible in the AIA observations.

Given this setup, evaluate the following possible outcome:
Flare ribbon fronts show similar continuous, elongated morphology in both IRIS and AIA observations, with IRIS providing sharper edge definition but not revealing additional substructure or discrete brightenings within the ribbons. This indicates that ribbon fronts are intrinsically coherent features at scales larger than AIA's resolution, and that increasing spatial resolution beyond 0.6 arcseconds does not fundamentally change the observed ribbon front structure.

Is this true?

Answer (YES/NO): NO